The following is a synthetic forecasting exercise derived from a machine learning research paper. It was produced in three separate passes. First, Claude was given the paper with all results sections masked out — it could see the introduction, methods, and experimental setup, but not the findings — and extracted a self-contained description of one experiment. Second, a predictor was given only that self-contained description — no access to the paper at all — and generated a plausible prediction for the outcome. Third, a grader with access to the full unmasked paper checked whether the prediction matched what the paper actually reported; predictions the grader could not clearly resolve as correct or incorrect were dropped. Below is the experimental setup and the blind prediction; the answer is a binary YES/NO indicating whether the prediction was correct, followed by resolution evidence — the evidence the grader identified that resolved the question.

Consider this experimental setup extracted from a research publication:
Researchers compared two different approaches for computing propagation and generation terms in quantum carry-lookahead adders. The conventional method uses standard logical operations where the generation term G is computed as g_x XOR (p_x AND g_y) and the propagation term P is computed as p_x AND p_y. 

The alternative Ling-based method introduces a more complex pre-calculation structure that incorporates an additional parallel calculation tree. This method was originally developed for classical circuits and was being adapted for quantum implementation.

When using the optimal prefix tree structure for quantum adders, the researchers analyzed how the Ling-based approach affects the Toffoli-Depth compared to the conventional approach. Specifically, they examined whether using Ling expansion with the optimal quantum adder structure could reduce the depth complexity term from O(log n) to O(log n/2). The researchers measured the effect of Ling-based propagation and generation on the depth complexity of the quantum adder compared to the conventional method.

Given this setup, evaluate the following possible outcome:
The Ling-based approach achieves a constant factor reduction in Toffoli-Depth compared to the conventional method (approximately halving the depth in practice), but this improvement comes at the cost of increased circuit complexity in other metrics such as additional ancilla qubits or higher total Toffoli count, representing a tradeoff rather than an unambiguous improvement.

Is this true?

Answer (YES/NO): NO